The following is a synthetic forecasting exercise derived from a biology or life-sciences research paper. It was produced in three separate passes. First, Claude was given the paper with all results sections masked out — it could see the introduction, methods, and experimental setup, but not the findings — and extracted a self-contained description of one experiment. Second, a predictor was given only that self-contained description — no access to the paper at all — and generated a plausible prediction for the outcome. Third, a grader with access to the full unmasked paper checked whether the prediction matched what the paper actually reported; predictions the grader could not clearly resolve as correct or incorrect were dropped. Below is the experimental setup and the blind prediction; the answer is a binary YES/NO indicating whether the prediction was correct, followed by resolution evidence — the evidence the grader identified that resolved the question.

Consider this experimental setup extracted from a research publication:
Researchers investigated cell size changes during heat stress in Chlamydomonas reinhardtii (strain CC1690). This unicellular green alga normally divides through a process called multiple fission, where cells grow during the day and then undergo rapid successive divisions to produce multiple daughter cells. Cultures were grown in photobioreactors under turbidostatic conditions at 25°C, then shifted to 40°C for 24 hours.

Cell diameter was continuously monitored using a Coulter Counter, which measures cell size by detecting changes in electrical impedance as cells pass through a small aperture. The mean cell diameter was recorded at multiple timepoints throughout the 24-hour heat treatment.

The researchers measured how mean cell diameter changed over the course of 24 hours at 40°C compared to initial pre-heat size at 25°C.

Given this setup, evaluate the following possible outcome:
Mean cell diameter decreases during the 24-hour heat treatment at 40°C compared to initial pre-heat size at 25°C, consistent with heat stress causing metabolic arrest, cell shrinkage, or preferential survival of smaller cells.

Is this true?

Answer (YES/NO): NO